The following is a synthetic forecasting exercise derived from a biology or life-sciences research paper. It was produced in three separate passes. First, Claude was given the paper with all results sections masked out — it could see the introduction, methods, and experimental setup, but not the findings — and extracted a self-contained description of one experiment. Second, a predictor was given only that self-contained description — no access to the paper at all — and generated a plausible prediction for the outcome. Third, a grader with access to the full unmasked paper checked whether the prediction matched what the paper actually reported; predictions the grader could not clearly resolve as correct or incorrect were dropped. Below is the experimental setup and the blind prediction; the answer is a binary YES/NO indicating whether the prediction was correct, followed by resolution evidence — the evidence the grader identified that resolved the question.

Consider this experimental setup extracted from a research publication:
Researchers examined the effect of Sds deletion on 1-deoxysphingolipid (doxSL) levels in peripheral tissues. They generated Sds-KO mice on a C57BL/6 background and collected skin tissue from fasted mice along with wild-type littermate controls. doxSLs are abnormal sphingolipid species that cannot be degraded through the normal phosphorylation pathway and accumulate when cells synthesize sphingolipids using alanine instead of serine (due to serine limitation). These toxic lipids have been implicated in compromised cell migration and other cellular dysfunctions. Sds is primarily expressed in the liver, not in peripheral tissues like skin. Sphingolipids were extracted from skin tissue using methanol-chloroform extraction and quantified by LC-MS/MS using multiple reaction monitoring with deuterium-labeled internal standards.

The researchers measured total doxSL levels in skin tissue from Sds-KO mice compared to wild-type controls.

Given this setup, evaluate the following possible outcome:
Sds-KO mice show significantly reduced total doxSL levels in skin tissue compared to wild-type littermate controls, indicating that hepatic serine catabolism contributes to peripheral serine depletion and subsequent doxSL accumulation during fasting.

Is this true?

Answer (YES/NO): YES